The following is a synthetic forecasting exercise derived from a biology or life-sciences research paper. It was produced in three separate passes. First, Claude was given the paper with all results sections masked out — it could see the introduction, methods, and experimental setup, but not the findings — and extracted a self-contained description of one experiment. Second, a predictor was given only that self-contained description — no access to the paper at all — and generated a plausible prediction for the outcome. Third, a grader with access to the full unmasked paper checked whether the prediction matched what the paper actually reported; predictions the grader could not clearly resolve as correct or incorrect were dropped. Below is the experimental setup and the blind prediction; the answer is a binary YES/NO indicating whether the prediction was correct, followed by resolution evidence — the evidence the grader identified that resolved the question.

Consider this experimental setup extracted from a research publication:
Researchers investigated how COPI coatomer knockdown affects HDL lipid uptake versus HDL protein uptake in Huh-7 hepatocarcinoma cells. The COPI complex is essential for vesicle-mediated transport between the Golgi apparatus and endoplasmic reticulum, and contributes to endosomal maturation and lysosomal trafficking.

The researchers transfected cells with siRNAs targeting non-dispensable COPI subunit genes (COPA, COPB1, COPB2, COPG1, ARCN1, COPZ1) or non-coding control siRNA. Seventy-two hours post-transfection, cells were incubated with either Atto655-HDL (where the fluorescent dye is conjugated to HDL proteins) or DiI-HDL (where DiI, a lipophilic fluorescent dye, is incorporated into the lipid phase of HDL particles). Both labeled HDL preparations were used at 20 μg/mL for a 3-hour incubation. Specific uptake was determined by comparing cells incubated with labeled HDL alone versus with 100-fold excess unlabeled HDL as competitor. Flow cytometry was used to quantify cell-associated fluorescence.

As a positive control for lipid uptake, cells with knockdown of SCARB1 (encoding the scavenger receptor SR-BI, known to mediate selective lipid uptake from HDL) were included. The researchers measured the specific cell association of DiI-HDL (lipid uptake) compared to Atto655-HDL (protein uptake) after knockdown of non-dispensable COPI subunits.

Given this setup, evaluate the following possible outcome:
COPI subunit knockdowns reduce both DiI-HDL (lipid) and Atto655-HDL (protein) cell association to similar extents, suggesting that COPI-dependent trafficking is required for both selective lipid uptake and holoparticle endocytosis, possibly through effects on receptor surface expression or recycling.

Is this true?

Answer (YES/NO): YES